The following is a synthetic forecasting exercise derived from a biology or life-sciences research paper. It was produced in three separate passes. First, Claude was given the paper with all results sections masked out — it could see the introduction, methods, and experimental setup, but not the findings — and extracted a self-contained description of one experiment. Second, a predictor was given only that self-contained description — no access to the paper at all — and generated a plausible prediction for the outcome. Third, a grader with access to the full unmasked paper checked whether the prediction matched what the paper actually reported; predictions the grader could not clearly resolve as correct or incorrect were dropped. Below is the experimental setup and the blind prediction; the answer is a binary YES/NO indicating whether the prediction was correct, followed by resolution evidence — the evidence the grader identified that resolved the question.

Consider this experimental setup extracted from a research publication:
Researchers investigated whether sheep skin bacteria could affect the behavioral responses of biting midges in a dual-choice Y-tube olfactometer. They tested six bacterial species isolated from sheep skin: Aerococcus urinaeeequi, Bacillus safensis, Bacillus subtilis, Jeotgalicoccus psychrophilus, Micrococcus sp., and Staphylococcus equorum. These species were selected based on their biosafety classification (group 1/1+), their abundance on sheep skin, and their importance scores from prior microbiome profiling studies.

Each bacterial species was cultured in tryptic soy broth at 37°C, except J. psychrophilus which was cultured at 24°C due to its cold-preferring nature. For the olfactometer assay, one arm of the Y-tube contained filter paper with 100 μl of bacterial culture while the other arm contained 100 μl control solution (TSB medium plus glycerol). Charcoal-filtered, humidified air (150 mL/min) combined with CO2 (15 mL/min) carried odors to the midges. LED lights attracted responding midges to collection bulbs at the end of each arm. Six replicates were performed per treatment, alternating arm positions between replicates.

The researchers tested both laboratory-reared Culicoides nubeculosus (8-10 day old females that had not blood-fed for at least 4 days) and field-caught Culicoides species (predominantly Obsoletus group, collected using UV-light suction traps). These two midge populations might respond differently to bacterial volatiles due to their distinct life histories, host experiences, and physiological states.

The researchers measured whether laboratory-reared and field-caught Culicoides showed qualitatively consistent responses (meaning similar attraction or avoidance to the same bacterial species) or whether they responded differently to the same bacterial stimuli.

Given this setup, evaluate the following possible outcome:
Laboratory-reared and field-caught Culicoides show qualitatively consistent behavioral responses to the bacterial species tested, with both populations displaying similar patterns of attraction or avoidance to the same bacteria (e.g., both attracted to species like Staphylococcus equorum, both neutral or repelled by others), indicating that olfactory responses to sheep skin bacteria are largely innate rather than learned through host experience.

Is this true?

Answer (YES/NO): NO